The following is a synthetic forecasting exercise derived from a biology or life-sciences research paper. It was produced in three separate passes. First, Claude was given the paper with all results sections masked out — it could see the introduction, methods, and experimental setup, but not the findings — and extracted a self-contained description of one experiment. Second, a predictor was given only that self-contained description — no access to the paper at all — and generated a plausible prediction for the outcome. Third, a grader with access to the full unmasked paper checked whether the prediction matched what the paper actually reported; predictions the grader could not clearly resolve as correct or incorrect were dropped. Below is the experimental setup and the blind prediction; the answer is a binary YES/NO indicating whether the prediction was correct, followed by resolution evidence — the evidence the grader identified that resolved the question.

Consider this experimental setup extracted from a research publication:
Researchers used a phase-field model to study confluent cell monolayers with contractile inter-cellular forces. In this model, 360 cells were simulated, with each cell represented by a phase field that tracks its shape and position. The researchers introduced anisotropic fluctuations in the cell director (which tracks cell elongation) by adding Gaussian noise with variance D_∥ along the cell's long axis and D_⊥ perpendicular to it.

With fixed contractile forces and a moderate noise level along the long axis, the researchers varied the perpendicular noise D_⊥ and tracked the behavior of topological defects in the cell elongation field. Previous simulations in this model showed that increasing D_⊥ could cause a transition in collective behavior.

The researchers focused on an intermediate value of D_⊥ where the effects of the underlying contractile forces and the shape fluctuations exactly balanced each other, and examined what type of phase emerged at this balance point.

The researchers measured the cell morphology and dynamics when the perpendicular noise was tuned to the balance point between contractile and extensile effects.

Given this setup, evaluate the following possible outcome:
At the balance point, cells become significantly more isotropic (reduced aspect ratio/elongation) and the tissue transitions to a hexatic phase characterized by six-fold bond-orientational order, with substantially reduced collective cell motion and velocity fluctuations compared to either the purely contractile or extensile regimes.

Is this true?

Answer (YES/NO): NO